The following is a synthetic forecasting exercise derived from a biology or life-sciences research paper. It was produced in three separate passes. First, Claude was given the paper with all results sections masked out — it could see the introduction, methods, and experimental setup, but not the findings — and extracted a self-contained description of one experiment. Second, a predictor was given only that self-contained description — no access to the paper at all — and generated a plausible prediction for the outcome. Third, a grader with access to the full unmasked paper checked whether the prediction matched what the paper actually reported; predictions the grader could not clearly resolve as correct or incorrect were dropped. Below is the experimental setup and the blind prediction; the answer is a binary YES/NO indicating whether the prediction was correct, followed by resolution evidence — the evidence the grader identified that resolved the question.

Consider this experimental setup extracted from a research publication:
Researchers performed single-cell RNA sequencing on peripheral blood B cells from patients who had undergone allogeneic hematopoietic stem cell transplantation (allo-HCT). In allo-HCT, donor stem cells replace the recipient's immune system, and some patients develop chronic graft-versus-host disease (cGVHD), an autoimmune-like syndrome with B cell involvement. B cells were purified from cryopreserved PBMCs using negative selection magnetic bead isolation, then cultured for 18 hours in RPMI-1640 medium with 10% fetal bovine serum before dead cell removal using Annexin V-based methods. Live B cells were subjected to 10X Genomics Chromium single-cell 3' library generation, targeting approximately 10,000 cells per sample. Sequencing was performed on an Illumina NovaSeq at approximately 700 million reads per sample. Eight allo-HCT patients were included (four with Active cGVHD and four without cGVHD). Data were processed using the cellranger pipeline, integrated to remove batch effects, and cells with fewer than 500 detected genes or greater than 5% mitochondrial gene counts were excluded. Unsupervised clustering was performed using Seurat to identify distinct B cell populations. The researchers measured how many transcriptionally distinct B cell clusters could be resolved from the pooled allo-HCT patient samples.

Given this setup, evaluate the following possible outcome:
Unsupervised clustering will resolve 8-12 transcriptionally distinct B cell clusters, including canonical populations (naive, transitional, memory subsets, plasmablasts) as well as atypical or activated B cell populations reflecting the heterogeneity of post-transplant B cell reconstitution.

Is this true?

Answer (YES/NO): YES